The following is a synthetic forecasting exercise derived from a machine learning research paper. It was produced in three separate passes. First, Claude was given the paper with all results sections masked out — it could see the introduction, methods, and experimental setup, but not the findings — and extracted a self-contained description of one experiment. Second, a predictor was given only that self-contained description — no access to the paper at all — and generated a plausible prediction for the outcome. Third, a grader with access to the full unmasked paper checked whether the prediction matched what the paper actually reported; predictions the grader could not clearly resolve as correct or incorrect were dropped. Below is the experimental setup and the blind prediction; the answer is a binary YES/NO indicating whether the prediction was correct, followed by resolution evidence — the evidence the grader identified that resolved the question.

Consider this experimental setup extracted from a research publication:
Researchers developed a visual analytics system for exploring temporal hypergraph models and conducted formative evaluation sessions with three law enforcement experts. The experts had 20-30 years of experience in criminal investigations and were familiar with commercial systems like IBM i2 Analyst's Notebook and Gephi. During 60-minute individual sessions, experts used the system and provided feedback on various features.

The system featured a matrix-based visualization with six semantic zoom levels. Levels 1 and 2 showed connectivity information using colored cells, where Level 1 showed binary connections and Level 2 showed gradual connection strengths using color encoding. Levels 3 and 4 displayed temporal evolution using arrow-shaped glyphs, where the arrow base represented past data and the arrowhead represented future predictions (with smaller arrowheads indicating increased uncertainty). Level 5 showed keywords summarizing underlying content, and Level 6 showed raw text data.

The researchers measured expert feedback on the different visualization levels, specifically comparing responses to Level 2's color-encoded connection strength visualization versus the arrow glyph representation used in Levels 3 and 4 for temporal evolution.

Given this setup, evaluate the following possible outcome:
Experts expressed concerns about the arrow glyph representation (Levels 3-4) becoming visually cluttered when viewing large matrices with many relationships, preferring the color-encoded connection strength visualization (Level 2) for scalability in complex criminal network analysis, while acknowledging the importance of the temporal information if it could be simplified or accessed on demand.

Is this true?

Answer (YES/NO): NO